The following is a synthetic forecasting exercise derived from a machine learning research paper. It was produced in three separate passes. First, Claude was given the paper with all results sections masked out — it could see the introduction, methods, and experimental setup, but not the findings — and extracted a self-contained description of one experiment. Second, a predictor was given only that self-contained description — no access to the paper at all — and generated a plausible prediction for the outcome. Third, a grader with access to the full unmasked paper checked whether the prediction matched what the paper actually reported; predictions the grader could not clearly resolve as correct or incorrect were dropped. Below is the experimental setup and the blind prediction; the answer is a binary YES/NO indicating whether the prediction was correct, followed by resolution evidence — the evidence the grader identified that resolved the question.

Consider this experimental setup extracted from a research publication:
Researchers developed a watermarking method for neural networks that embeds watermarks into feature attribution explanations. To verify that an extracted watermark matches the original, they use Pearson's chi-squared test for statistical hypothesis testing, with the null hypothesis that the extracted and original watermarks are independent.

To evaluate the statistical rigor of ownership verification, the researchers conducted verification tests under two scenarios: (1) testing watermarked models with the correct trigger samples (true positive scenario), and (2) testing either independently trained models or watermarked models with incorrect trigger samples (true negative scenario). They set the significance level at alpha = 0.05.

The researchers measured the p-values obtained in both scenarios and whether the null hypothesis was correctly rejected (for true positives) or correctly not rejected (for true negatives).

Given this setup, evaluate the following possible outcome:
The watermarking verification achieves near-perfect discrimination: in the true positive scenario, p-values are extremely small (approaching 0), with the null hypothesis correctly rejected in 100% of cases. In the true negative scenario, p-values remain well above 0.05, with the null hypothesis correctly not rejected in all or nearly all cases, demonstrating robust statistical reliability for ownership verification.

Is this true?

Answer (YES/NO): NO